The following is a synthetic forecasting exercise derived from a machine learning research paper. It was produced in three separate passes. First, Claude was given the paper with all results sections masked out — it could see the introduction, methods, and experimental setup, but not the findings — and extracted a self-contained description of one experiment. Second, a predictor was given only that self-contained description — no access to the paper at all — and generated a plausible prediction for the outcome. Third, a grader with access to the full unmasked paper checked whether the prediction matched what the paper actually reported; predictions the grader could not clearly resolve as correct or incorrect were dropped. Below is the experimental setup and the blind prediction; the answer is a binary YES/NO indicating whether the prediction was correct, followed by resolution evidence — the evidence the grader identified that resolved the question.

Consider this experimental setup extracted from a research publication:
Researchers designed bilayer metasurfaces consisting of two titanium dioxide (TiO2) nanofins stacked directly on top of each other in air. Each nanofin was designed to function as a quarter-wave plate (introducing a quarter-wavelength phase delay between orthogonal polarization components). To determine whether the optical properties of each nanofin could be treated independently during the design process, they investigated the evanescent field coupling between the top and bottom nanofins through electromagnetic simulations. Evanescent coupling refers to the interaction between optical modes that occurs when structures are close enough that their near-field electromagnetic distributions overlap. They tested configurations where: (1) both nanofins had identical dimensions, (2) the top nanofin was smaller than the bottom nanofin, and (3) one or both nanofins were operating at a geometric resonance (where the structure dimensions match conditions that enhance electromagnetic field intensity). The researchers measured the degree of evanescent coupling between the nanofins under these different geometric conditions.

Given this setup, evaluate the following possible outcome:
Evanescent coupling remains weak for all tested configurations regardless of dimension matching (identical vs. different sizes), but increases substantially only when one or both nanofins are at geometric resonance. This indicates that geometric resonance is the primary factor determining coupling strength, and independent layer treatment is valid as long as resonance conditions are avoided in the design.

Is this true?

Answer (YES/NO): NO